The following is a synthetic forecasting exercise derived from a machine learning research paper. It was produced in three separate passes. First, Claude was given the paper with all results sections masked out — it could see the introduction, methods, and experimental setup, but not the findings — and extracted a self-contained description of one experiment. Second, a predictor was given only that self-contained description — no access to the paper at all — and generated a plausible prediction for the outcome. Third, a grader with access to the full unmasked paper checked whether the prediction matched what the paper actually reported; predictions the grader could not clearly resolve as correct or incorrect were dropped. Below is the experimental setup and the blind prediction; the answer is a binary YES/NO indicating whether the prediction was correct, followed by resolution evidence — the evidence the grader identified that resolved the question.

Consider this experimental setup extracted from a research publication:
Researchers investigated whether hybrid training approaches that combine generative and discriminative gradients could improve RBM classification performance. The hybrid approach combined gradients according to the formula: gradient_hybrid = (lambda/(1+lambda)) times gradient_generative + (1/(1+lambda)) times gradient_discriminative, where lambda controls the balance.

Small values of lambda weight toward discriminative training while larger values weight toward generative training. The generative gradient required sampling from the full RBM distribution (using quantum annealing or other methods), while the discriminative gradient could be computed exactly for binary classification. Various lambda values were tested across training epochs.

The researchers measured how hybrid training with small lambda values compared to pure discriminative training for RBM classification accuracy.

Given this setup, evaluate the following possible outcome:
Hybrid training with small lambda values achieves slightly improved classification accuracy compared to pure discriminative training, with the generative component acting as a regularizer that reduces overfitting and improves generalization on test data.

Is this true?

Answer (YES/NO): NO